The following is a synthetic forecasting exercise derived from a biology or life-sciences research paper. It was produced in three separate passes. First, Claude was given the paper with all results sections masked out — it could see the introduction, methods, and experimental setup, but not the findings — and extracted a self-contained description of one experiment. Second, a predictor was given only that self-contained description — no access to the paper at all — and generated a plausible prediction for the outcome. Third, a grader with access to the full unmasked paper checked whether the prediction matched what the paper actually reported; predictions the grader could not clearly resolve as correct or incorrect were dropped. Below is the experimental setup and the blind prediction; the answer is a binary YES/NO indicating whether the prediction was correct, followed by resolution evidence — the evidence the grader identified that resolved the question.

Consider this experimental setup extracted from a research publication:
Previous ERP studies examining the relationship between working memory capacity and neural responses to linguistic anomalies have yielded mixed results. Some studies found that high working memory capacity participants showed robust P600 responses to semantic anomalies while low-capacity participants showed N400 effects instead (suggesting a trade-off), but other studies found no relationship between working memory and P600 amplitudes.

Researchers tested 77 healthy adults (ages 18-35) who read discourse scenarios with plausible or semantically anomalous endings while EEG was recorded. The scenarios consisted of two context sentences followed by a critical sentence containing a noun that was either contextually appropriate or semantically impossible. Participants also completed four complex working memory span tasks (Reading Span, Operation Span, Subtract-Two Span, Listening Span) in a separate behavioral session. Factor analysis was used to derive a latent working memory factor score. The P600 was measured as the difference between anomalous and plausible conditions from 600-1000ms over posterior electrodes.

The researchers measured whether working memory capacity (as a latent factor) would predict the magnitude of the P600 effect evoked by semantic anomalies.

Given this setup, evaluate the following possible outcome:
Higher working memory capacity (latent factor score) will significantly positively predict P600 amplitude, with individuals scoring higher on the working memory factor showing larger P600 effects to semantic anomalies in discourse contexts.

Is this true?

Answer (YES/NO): NO